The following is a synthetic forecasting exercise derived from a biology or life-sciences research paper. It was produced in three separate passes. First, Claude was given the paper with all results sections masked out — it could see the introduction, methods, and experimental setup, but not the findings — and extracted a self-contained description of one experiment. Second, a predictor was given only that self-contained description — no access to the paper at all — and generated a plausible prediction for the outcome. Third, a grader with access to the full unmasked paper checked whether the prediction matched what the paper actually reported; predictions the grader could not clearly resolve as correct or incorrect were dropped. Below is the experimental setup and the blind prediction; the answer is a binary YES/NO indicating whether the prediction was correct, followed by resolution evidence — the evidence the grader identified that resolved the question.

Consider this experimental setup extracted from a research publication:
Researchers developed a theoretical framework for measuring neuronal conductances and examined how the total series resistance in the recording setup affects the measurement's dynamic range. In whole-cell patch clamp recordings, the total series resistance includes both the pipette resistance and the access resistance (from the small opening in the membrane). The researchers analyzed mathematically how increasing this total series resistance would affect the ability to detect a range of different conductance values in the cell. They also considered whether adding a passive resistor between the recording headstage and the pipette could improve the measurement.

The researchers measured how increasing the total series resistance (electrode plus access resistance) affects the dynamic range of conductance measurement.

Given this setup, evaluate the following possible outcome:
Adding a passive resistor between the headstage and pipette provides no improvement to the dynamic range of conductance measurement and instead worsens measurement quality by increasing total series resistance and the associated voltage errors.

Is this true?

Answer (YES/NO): NO